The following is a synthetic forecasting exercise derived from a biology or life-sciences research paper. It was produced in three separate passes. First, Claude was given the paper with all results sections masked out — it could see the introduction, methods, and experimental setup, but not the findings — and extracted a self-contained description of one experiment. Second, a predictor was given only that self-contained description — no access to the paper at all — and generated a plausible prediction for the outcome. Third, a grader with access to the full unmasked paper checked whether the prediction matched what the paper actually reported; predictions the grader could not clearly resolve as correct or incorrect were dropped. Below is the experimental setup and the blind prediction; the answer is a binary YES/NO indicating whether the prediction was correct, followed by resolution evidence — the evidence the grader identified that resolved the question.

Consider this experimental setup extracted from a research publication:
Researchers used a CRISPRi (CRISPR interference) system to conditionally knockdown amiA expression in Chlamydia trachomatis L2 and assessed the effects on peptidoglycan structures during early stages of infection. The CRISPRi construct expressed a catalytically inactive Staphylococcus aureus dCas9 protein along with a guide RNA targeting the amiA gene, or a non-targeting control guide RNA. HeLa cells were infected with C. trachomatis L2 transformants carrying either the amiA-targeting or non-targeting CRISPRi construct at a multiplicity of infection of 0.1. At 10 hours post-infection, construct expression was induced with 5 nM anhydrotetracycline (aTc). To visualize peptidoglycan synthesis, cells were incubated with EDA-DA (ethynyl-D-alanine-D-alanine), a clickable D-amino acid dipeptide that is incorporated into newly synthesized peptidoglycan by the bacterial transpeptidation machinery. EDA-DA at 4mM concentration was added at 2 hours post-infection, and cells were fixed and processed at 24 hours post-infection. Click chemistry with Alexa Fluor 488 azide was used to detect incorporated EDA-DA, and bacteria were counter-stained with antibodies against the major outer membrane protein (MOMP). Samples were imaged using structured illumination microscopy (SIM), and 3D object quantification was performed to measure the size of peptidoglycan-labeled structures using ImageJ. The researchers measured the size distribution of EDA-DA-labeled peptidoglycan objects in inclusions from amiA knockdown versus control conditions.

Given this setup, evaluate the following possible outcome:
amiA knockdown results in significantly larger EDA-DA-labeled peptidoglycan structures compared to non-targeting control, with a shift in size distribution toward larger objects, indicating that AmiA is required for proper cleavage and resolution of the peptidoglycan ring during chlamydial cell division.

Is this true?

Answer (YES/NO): YES